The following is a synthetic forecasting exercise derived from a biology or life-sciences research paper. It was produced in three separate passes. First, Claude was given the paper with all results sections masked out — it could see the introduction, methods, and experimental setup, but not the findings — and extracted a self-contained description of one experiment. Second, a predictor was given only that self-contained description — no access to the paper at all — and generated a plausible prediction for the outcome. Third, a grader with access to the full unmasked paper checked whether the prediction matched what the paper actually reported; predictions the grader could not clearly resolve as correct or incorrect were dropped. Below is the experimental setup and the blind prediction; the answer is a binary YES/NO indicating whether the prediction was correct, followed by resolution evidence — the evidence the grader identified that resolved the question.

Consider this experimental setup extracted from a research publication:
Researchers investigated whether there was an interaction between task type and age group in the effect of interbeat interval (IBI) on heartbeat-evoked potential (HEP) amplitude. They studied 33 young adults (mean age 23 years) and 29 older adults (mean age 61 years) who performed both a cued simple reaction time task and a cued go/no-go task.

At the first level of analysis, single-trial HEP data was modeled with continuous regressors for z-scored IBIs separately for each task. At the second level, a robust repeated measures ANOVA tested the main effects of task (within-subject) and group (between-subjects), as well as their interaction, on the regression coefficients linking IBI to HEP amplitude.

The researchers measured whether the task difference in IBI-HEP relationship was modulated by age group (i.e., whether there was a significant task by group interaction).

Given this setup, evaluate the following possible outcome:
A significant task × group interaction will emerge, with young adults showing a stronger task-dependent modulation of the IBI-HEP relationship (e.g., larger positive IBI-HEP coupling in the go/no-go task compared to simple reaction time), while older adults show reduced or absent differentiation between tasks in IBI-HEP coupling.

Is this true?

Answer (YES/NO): NO